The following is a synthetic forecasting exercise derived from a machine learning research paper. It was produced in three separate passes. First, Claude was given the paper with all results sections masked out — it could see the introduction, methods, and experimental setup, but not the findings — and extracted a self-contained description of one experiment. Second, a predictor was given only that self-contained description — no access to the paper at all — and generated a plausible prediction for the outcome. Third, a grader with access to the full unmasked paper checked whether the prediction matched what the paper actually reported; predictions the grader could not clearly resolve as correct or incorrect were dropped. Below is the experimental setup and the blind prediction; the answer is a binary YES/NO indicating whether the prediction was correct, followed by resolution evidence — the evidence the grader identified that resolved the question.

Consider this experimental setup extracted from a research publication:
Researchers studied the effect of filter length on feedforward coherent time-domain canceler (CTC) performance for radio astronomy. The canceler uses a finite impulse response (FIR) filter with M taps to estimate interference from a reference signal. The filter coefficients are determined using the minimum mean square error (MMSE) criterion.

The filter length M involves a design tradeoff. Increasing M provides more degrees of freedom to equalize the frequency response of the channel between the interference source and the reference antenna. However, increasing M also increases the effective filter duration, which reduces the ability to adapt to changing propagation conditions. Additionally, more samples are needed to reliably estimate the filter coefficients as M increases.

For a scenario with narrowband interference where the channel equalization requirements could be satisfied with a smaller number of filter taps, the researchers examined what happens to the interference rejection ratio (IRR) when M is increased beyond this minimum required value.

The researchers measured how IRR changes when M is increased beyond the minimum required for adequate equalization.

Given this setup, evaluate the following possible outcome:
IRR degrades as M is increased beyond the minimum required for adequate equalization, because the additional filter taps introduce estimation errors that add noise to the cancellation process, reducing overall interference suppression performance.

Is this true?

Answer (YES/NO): NO